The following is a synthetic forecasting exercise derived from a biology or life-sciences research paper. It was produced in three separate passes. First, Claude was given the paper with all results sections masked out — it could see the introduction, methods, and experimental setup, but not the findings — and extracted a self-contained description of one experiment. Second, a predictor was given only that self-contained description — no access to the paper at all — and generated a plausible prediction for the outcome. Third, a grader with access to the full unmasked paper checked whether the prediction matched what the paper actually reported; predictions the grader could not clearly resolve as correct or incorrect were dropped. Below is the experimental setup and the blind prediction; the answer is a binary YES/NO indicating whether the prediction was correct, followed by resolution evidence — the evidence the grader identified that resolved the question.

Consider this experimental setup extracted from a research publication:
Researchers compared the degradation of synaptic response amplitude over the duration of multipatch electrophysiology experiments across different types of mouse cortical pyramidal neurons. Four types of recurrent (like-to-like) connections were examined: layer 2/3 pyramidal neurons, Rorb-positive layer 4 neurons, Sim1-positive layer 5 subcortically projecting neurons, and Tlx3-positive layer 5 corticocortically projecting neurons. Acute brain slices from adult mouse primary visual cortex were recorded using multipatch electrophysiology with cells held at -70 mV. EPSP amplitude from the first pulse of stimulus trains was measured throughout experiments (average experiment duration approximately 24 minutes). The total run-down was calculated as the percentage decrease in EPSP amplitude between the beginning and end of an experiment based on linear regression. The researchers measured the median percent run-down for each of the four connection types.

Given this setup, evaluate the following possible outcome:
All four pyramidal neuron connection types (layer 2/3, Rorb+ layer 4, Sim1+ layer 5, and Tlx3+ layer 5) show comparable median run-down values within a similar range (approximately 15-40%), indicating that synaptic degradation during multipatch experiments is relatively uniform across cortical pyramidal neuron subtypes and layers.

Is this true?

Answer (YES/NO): NO